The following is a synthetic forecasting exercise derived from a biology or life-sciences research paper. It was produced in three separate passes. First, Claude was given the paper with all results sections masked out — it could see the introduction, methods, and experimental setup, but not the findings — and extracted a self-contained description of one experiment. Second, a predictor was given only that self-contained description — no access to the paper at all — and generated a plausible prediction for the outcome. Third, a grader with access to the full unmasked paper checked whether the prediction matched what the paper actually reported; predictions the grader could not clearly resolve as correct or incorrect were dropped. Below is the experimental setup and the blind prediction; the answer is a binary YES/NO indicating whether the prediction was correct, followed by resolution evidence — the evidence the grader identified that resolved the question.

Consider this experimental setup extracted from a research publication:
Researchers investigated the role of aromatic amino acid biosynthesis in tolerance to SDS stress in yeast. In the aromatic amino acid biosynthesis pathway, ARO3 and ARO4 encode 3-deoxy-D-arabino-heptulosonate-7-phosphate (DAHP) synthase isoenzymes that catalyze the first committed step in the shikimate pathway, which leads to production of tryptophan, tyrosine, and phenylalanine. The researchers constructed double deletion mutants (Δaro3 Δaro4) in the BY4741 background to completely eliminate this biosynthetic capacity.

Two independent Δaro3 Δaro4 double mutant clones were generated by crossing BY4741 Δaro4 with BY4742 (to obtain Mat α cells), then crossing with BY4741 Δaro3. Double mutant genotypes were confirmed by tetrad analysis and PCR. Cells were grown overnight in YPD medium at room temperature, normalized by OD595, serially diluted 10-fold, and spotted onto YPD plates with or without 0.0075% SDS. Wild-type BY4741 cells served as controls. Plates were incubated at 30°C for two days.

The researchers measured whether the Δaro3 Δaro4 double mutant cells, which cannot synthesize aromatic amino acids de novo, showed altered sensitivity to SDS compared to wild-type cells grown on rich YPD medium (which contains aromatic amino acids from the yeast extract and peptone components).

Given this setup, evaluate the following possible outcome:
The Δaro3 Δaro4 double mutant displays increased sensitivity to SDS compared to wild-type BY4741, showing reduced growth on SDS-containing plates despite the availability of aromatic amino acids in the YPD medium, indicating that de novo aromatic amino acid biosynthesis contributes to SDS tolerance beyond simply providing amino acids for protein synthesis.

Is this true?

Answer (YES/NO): YES